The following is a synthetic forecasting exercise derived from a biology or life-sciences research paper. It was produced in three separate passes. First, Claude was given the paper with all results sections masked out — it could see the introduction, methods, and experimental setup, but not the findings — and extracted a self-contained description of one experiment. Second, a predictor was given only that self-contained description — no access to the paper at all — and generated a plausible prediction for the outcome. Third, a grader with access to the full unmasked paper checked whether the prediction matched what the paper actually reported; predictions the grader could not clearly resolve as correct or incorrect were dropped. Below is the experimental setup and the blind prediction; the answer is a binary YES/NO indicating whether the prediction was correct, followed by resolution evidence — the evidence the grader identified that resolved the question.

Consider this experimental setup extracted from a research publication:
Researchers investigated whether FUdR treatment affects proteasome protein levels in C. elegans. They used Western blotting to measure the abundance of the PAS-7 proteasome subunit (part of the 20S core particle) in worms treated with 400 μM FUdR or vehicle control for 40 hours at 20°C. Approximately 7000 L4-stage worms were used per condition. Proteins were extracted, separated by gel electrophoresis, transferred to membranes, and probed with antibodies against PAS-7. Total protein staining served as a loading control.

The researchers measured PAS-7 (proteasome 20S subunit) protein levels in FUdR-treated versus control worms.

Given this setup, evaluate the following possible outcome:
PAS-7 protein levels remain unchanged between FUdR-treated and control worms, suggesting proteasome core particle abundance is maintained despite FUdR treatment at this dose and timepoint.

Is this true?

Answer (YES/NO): NO